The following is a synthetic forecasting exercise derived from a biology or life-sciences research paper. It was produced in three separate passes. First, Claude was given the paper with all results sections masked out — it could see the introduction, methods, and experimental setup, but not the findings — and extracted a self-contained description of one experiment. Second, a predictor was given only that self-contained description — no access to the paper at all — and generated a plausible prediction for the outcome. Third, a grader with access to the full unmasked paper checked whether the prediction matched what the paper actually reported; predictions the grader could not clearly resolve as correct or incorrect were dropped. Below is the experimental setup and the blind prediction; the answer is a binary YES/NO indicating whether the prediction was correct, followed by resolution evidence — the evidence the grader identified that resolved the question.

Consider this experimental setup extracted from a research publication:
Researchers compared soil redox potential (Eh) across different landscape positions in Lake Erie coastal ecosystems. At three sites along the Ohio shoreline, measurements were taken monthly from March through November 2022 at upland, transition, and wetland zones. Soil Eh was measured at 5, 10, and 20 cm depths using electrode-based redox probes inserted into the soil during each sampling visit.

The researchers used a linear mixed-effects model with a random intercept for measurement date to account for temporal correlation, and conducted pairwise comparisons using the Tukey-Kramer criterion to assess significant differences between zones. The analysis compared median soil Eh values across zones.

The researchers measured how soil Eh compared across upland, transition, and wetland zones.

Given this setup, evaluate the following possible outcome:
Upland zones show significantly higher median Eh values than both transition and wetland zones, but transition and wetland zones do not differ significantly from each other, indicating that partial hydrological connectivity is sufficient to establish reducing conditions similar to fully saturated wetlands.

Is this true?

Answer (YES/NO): NO